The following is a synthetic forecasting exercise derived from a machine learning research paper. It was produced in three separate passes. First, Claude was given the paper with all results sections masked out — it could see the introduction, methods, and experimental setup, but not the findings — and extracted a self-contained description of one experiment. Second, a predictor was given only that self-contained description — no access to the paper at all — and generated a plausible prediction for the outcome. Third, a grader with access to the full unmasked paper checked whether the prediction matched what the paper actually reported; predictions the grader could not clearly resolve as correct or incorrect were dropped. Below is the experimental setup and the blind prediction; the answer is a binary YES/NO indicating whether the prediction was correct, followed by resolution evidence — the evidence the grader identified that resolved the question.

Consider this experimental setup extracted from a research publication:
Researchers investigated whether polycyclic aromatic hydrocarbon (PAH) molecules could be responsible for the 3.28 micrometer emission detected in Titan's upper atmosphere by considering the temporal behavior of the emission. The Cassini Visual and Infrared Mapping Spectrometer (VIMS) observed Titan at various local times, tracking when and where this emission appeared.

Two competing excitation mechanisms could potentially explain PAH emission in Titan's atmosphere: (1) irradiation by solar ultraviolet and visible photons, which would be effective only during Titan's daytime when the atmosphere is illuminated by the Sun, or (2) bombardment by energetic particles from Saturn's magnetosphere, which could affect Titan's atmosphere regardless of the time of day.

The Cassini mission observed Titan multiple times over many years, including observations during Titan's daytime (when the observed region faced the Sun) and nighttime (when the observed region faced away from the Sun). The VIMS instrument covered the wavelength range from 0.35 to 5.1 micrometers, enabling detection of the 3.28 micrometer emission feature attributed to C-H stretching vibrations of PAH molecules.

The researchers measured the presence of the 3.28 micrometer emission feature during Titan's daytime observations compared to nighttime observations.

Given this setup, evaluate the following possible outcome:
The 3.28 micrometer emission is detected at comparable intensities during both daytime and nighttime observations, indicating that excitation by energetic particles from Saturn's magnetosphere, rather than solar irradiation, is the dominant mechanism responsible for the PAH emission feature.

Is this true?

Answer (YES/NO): NO